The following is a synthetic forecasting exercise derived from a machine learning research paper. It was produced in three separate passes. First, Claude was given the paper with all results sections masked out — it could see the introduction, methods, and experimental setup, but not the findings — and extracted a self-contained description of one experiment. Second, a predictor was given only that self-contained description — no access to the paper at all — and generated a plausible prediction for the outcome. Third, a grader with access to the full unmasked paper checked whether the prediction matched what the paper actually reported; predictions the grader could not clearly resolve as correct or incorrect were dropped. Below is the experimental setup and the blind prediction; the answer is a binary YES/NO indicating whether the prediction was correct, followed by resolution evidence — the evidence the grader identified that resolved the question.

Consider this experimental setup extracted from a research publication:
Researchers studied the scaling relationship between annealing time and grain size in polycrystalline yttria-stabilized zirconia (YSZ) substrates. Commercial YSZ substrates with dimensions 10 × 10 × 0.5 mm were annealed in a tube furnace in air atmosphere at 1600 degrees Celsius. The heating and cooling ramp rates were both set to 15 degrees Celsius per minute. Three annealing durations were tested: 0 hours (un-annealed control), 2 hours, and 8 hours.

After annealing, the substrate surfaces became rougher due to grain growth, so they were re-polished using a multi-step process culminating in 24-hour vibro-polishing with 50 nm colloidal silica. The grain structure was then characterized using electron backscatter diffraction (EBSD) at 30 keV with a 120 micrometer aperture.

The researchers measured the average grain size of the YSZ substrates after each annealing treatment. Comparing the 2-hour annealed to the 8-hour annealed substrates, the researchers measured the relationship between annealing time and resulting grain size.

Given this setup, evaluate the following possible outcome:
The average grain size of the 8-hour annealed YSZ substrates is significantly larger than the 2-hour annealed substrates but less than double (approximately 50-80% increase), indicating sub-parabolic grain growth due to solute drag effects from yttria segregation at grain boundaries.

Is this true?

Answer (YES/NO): NO